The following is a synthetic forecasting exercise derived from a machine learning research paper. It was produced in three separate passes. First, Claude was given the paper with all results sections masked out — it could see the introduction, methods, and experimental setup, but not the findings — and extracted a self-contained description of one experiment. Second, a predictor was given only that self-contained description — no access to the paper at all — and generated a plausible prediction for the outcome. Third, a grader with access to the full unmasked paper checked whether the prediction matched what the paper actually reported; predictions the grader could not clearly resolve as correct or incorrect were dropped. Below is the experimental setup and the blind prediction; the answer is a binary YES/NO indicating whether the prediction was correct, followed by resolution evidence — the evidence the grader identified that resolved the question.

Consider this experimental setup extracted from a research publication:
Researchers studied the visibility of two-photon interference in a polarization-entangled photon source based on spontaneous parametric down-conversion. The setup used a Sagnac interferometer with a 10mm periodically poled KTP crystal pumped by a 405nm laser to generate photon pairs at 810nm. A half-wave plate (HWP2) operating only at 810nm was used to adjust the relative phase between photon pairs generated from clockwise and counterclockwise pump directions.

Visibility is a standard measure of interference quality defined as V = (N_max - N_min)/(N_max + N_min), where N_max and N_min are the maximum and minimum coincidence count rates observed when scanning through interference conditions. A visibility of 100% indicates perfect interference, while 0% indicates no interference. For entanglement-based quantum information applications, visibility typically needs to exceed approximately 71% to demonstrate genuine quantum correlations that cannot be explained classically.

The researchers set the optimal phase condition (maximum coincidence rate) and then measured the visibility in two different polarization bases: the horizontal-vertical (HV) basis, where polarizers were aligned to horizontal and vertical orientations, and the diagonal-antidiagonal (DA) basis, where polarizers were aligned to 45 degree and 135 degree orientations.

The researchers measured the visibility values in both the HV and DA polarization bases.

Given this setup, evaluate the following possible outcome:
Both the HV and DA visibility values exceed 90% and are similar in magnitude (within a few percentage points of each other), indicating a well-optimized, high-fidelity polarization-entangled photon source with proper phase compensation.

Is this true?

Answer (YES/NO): NO